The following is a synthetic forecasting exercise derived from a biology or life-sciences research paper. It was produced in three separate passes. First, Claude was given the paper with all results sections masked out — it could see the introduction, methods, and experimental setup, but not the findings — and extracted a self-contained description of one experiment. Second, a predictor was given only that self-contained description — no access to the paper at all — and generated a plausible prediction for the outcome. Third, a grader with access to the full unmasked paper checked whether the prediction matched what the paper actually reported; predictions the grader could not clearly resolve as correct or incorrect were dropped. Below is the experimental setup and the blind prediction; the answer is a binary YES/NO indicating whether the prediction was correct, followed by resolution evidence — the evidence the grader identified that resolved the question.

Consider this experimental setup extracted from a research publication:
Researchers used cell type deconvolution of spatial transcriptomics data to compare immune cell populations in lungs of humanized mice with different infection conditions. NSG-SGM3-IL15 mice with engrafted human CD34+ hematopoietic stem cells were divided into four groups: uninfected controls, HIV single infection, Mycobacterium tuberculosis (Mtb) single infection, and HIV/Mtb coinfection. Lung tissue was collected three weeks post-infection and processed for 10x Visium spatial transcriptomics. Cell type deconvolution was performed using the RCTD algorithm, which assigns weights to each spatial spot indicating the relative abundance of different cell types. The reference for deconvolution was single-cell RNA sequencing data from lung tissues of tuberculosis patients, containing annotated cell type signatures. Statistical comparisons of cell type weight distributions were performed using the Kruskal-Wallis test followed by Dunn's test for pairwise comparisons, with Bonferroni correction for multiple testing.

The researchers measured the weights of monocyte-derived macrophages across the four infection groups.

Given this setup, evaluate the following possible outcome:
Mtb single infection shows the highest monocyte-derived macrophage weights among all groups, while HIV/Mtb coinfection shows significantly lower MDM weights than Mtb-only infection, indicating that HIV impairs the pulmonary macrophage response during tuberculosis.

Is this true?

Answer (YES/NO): NO